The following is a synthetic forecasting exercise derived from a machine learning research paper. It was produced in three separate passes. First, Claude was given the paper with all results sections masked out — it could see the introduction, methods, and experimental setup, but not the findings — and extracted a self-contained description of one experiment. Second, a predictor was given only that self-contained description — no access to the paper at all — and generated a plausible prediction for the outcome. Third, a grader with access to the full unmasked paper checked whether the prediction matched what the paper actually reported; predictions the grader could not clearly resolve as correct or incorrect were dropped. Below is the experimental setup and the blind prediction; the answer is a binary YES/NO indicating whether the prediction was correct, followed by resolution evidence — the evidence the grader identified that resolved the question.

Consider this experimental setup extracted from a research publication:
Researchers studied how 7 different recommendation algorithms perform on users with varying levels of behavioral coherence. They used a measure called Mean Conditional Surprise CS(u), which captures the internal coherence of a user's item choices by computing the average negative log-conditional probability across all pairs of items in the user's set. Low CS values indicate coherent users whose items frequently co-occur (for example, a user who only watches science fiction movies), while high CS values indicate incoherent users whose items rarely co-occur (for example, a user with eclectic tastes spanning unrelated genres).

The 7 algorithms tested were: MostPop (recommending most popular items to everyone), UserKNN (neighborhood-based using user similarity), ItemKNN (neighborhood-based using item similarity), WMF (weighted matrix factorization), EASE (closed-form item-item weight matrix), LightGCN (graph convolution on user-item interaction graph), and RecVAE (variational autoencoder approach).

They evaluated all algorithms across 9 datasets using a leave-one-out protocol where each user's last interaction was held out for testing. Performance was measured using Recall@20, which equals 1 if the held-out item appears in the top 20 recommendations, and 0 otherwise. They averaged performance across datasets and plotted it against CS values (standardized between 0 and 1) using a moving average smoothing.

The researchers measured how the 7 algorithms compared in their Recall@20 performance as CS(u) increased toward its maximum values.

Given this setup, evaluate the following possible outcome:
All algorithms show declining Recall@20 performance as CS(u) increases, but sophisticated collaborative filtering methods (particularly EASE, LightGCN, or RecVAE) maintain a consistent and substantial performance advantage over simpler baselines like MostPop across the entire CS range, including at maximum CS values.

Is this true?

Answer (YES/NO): NO